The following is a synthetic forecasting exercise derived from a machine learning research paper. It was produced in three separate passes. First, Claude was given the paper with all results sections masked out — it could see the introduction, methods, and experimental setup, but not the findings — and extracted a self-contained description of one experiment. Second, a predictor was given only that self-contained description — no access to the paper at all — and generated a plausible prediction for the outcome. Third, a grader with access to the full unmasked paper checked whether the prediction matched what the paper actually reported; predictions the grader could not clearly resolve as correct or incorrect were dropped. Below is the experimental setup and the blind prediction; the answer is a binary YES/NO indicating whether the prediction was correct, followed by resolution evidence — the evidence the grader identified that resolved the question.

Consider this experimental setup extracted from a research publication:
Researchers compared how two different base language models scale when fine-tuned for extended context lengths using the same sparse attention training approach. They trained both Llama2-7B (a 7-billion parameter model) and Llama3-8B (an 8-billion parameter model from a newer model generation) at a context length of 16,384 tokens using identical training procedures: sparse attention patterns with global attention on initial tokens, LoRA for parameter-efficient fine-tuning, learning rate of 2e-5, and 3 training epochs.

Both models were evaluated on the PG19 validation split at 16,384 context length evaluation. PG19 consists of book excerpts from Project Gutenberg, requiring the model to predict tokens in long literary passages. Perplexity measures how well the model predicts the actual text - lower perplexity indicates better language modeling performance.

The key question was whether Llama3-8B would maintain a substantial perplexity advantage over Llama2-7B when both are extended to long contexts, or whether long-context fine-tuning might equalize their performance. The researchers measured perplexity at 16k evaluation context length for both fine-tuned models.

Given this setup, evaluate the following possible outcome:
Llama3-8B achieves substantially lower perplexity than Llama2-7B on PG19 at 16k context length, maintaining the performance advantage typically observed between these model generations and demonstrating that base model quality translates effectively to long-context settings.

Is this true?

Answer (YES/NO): YES